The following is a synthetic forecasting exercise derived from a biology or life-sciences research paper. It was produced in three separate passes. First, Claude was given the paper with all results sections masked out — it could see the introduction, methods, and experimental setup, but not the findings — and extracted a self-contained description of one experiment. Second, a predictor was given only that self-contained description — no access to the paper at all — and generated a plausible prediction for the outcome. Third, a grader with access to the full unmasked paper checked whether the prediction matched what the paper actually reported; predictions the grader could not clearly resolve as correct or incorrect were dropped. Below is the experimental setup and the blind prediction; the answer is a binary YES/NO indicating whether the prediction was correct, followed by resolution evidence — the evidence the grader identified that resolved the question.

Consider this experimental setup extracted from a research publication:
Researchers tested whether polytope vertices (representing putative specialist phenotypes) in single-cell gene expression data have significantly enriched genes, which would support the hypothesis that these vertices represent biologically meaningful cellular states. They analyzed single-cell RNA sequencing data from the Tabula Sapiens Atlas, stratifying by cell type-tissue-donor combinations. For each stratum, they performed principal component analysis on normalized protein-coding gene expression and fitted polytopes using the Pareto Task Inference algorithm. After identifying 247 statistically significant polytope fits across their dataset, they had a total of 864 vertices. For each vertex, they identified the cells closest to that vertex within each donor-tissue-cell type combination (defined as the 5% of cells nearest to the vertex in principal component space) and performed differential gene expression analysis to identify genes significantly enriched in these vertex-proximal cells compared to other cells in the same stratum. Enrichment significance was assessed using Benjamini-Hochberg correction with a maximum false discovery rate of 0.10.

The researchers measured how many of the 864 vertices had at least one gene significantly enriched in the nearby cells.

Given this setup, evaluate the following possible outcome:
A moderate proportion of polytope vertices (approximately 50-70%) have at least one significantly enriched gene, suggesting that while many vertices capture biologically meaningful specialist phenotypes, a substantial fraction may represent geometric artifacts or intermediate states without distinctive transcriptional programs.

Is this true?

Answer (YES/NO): NO